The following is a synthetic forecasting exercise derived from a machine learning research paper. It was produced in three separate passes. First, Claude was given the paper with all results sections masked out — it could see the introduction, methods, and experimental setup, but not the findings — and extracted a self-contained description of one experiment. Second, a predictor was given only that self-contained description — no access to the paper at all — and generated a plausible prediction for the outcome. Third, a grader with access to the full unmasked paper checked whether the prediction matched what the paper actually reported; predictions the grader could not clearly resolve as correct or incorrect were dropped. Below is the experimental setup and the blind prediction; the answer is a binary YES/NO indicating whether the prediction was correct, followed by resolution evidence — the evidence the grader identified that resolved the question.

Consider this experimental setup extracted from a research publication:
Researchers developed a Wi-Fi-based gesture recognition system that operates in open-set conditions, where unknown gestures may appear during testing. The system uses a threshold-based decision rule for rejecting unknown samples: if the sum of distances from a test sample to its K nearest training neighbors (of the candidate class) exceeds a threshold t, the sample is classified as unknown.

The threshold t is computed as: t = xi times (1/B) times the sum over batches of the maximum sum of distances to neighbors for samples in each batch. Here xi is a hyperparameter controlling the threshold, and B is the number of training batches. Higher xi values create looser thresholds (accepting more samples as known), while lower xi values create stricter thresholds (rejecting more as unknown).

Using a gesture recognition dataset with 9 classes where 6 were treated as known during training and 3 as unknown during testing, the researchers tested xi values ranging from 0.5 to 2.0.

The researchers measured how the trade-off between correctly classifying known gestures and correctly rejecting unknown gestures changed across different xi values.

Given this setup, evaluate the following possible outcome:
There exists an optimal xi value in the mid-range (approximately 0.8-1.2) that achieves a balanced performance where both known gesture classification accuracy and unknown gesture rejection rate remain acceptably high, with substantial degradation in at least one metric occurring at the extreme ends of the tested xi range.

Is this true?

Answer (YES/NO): NO